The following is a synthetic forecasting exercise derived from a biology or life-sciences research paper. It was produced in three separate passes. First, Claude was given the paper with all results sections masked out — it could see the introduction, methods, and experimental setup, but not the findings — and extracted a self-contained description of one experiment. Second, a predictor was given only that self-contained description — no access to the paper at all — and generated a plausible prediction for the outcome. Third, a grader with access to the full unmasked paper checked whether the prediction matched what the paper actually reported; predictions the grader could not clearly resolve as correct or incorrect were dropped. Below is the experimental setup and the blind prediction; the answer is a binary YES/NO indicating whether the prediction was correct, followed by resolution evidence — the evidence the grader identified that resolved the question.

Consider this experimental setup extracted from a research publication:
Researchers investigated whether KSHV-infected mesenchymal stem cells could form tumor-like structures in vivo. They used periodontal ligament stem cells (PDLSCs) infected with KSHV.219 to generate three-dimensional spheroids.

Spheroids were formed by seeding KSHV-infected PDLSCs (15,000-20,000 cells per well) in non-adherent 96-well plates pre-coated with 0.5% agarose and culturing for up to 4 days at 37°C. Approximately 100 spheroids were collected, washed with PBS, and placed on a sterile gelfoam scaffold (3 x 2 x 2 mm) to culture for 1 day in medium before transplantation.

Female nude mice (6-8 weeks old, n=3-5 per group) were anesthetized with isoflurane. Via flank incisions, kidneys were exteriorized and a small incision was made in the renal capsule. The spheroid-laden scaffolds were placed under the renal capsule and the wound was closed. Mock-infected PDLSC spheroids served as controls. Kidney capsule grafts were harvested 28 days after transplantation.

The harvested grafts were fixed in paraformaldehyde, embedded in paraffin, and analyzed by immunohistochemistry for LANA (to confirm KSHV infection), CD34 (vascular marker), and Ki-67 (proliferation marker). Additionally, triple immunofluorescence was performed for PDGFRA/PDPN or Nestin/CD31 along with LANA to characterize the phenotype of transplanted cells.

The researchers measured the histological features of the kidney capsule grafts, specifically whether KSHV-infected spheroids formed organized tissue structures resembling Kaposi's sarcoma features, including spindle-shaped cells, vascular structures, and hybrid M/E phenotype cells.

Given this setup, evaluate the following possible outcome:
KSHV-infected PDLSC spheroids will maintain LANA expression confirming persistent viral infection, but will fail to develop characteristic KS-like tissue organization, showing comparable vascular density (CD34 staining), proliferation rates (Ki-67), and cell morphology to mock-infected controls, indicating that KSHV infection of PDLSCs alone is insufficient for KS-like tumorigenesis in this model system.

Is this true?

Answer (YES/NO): NO